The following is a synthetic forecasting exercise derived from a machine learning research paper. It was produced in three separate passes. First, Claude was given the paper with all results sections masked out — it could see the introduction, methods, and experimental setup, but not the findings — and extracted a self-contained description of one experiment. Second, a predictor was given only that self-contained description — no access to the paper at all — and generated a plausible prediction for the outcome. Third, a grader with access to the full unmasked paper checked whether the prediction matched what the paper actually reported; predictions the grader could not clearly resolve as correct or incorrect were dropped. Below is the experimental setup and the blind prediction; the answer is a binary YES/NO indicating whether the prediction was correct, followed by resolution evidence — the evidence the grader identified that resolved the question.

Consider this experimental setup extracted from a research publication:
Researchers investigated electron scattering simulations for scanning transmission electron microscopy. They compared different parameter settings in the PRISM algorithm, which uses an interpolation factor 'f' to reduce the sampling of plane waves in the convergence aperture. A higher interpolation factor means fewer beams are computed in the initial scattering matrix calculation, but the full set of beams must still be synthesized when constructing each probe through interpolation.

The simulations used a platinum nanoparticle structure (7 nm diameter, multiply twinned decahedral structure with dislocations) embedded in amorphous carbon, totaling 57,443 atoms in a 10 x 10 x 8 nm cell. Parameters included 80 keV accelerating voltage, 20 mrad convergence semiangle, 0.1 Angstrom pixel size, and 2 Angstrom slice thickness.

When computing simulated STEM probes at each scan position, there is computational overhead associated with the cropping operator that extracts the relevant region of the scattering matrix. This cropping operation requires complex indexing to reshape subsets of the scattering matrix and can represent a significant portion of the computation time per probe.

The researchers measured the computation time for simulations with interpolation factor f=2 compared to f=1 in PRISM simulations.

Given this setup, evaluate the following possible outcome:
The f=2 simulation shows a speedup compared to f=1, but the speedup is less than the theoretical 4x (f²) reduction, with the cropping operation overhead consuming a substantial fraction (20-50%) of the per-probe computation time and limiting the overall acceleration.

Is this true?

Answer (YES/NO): NO